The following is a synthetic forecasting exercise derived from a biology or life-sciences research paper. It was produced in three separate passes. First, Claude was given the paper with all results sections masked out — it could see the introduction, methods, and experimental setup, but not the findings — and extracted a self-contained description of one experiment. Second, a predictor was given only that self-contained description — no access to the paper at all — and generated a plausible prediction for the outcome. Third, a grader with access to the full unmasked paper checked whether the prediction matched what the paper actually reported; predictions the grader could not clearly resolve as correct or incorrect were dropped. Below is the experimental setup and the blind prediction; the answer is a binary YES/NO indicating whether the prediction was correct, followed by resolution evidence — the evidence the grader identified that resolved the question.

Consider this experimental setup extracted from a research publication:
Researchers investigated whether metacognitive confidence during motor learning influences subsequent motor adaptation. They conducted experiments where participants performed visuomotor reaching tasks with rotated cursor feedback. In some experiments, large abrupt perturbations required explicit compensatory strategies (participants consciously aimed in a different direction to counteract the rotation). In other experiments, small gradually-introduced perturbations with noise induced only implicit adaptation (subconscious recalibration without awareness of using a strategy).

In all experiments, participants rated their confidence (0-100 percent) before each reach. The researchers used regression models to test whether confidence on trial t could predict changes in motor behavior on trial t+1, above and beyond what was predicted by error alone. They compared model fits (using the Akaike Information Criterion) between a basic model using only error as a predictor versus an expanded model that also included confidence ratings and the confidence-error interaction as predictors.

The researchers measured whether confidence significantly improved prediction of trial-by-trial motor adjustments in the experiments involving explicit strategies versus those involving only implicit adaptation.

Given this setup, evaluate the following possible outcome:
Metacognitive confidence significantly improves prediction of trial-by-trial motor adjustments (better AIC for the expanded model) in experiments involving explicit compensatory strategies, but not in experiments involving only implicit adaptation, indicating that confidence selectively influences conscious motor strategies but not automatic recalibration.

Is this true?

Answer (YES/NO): YES